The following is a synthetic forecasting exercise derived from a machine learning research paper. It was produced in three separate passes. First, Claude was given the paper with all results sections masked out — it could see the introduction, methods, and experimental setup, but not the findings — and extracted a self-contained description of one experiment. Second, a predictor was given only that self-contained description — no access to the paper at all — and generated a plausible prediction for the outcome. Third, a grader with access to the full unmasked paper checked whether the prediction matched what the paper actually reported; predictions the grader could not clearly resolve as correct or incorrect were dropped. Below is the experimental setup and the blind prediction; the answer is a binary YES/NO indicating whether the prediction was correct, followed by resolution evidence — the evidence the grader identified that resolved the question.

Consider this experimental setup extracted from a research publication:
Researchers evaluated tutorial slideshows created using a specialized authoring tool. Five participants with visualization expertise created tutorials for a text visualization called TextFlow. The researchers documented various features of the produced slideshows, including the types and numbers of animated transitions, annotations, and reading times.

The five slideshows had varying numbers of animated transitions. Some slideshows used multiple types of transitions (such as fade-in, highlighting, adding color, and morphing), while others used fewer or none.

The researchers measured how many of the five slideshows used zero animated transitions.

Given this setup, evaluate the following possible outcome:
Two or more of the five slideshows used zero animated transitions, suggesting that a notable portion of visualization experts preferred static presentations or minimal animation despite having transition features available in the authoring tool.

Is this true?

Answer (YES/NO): NO